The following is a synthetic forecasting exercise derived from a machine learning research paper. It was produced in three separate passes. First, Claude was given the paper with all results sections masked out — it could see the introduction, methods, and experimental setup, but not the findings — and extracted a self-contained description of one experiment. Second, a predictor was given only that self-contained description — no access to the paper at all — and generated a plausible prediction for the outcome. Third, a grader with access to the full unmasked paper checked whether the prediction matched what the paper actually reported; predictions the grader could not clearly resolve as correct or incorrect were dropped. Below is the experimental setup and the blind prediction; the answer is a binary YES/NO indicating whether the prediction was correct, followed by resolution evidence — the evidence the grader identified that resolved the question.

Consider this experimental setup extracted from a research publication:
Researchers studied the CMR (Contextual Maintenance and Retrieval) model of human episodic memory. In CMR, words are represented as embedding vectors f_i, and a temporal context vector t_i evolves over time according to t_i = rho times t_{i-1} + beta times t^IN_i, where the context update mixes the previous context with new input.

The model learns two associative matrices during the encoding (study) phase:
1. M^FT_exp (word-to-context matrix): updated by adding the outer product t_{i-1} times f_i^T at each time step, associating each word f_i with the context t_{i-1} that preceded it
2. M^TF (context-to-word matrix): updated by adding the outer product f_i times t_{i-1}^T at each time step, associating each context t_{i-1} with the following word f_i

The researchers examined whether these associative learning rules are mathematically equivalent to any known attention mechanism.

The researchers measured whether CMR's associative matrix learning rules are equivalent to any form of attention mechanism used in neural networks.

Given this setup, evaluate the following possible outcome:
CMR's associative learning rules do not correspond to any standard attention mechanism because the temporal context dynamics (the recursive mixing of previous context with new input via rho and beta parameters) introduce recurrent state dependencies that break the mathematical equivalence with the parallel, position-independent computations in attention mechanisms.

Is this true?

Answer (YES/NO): NO